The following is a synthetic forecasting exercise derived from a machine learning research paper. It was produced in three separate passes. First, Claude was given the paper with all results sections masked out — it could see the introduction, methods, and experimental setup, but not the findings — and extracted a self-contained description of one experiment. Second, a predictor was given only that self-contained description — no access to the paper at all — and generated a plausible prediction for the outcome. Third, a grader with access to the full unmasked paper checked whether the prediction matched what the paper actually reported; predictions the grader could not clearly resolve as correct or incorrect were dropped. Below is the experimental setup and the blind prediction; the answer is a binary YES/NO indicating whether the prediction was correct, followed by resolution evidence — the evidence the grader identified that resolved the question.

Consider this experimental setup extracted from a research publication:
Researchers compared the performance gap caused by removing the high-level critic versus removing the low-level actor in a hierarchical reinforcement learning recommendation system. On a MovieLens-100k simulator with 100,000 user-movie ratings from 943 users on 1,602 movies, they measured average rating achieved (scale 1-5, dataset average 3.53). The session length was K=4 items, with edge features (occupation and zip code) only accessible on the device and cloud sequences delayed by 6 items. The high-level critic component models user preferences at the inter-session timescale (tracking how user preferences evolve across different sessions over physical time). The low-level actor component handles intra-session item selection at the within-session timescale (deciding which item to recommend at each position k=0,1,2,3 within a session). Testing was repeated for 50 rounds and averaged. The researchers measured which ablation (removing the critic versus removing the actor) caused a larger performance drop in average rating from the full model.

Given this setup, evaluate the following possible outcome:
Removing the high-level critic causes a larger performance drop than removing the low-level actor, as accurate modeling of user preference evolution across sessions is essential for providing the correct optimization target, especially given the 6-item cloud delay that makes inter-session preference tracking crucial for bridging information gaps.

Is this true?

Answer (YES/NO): YES